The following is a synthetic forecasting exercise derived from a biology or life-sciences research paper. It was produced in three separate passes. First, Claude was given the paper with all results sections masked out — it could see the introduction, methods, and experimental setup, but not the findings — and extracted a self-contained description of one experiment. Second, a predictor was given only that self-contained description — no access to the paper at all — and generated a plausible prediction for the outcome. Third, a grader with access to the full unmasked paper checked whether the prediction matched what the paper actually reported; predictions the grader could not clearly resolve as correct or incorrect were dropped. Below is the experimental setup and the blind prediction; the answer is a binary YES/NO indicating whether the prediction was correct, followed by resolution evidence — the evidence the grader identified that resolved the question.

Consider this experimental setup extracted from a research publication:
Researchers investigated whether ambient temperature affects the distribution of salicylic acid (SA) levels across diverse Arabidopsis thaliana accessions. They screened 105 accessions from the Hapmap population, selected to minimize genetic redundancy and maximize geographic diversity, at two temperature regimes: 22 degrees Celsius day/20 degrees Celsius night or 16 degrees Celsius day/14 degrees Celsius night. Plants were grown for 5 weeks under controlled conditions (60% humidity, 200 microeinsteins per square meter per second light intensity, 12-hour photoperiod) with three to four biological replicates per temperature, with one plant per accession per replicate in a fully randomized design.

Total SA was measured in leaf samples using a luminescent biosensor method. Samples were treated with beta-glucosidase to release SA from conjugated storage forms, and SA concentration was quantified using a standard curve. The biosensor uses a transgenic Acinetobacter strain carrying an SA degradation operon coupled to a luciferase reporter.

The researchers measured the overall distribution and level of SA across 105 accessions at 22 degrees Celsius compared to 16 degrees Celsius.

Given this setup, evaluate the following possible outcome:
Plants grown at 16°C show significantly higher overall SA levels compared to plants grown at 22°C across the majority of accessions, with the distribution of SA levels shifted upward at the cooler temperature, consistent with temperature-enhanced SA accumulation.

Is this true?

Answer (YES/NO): NO